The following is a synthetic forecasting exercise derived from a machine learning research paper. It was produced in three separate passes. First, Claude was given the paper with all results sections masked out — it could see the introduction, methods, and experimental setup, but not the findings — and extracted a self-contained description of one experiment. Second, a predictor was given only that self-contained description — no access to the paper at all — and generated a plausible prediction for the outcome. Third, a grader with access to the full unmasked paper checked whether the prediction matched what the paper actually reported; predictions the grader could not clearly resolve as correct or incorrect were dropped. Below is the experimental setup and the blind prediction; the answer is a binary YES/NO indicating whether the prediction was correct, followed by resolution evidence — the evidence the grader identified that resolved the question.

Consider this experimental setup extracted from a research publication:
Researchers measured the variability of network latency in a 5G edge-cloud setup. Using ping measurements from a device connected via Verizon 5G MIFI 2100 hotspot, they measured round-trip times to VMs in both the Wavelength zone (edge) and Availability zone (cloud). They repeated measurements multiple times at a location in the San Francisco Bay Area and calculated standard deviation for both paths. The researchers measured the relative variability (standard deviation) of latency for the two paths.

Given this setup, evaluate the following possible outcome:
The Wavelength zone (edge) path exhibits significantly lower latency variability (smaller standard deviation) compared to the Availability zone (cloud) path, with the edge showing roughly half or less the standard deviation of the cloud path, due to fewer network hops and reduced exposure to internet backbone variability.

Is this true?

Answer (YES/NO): YES